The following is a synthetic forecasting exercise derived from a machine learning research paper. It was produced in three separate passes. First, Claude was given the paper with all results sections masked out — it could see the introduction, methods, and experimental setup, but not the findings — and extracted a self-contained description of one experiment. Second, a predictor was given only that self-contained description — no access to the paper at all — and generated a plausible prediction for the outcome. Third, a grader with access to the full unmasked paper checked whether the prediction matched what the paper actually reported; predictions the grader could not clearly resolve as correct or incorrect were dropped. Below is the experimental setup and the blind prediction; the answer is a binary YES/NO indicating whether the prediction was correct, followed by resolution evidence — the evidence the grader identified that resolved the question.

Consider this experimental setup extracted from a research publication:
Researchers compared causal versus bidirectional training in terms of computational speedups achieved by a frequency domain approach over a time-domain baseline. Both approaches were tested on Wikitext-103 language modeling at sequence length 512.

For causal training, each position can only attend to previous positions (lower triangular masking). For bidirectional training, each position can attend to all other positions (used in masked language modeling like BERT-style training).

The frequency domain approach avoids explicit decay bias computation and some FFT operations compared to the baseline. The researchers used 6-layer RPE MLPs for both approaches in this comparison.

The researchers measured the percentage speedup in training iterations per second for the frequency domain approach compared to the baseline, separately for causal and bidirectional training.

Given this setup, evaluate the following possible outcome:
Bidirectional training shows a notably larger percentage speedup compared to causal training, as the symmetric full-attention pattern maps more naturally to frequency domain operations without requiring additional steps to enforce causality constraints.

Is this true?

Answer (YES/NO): YES